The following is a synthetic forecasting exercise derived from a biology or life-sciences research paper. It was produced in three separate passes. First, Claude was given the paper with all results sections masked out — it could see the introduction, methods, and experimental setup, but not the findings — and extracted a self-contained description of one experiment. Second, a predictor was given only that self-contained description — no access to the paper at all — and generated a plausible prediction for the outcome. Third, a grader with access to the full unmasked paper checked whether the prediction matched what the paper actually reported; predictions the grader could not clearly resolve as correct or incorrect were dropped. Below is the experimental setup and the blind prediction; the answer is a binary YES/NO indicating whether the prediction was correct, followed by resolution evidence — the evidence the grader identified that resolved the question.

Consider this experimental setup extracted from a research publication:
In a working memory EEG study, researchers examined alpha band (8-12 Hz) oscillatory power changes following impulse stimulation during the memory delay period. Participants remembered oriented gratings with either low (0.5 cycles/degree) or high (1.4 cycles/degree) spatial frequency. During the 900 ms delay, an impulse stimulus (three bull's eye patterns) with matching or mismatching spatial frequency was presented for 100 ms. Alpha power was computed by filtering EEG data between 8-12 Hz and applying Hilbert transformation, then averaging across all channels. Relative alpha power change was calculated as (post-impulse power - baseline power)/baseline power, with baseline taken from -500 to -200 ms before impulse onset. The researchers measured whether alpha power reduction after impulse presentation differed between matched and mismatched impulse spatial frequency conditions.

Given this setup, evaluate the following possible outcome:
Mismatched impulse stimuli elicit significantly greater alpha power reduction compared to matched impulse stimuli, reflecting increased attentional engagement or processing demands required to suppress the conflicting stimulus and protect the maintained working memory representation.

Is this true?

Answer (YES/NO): NO